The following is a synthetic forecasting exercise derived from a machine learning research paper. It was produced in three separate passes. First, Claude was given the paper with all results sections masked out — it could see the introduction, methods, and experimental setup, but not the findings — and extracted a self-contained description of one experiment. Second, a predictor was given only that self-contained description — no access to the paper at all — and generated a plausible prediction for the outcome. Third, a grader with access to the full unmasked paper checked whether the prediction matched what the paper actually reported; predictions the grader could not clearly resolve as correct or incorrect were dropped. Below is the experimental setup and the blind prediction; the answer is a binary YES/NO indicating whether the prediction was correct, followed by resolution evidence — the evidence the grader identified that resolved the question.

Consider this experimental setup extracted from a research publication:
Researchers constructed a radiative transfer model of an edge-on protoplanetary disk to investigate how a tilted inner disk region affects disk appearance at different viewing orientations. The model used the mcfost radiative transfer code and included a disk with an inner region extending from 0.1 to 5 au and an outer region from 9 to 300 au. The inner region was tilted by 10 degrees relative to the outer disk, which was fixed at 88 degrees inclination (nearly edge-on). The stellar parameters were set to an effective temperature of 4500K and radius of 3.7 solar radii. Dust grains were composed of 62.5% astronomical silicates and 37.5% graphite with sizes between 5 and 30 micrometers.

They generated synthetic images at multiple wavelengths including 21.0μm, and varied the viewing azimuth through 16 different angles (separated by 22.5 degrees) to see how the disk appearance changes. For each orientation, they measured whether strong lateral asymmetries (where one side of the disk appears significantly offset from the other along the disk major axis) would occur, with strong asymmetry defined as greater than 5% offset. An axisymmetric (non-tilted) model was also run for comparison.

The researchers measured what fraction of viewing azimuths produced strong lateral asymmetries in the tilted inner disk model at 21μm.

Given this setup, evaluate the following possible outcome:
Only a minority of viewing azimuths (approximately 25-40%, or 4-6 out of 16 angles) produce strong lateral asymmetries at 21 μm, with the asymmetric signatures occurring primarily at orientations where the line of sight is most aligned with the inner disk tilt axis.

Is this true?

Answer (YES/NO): NO